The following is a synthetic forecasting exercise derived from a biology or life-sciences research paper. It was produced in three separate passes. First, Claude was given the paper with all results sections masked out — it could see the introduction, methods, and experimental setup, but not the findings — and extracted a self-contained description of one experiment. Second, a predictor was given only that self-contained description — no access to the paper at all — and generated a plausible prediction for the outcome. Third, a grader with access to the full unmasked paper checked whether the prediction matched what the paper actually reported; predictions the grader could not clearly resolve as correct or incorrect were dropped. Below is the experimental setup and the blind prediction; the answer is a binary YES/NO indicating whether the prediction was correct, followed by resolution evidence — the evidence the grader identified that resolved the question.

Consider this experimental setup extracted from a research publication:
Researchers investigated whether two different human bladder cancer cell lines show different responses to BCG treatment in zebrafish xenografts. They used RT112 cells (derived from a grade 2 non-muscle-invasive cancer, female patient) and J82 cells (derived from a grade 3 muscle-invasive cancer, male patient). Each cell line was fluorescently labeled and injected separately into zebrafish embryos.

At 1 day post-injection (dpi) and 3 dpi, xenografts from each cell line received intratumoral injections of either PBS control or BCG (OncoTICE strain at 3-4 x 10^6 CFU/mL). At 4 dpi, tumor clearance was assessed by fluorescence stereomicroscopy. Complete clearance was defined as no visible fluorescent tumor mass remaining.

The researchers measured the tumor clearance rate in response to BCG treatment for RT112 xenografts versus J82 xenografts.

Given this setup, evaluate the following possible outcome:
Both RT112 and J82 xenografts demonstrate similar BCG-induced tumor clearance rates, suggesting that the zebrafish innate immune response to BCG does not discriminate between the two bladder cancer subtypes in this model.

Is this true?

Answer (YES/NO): NO